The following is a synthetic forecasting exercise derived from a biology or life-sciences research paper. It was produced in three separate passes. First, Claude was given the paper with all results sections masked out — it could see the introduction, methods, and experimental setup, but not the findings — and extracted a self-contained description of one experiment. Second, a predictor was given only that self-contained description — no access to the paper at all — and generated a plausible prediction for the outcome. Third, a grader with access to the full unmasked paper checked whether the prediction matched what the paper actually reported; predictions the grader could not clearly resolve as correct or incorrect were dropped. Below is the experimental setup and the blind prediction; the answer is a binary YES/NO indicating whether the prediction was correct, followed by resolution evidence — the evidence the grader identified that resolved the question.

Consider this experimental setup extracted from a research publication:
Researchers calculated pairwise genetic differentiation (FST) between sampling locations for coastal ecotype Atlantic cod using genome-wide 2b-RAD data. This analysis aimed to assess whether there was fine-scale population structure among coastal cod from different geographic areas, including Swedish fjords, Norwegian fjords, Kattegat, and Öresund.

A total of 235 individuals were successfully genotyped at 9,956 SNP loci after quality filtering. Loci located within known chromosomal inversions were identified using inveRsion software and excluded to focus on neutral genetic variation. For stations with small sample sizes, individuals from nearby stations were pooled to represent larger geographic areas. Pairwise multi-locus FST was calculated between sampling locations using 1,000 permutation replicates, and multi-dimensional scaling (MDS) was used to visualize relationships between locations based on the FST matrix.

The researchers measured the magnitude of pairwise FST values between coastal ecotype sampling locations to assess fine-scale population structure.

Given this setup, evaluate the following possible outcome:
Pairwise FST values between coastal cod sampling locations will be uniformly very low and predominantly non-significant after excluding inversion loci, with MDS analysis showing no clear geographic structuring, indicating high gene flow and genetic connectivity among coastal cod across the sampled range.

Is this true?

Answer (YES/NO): NO